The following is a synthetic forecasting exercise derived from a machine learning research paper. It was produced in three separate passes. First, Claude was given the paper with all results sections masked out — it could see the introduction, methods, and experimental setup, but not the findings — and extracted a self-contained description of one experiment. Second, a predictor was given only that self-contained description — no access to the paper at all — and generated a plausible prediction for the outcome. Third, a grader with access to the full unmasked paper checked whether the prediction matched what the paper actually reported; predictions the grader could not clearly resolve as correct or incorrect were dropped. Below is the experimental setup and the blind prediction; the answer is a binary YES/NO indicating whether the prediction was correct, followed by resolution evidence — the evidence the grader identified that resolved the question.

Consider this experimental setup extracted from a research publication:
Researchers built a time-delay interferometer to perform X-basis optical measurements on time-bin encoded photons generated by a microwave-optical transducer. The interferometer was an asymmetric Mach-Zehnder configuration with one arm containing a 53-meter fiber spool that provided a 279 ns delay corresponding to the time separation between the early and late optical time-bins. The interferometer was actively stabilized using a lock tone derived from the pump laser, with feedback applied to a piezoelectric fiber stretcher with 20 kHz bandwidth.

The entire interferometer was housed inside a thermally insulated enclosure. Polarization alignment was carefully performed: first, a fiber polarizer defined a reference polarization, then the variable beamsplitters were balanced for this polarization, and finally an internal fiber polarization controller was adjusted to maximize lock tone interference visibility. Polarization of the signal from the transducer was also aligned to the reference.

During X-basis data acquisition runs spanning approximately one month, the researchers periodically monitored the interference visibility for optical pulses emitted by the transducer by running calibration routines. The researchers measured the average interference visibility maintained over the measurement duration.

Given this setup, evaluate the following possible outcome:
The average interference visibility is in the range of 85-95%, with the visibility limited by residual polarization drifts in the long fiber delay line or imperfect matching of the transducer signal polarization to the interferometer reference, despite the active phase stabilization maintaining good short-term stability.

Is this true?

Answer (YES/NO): YES